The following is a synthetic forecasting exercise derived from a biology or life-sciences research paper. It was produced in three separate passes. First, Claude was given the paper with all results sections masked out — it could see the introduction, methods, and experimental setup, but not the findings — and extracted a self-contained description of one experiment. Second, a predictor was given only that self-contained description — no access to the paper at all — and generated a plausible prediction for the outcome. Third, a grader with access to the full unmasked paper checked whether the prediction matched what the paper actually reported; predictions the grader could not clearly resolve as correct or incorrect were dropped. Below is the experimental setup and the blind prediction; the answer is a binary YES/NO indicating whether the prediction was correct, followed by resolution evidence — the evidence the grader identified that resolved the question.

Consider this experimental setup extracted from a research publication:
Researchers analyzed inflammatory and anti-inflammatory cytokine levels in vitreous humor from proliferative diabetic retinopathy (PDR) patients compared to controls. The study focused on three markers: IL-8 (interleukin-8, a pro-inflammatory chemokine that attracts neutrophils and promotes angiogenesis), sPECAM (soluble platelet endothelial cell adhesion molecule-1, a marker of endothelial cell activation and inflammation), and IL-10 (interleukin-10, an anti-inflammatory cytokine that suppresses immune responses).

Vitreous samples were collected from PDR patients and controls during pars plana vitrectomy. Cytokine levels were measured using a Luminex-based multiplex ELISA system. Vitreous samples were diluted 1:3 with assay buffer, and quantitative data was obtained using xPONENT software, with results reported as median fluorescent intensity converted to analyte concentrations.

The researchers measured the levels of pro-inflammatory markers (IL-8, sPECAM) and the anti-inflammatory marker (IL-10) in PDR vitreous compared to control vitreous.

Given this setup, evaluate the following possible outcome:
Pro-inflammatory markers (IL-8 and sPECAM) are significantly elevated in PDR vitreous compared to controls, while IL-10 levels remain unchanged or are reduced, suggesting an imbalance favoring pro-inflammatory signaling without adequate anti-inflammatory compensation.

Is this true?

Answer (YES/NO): NO